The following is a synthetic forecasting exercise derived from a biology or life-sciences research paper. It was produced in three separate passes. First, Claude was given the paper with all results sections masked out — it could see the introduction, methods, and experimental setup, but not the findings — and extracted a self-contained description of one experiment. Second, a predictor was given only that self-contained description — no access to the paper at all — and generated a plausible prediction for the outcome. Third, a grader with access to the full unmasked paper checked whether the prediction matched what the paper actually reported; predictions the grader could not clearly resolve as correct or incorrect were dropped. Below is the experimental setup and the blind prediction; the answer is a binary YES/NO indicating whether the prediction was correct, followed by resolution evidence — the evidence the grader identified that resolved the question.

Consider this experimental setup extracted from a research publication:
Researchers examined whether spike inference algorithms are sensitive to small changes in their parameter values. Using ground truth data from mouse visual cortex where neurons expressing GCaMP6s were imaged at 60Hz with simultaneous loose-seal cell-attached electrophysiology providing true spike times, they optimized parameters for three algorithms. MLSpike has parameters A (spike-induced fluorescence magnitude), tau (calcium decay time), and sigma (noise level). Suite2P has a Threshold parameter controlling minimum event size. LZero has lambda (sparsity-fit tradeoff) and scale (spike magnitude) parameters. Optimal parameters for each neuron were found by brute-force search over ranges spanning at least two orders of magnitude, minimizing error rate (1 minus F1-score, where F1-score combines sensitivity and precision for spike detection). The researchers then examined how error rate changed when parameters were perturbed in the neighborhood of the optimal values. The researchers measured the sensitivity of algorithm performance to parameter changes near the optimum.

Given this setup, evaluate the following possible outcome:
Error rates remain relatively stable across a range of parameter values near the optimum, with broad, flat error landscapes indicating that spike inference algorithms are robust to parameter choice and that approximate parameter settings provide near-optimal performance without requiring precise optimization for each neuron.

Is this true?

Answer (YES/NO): NO